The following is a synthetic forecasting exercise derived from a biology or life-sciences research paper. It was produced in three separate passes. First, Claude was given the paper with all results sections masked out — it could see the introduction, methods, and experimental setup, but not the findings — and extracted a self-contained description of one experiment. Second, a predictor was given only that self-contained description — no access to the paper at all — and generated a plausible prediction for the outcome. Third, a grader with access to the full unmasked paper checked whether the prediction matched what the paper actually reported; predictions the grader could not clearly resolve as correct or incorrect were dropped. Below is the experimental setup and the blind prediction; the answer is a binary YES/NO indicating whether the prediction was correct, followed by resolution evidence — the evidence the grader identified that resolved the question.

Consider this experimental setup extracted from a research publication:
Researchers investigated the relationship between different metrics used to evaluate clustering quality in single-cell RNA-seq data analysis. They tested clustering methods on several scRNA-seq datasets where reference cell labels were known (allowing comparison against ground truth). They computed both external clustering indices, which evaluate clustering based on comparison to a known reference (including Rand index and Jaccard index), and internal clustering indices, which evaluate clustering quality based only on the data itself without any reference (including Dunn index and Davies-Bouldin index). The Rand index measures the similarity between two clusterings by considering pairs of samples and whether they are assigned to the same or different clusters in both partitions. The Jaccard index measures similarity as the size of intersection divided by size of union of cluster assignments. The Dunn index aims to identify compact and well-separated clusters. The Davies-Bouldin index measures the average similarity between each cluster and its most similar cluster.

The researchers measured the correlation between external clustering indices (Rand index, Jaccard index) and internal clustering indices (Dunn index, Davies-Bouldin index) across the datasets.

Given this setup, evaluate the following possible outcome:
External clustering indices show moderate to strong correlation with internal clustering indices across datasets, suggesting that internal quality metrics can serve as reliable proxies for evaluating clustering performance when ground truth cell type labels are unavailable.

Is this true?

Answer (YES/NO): NO